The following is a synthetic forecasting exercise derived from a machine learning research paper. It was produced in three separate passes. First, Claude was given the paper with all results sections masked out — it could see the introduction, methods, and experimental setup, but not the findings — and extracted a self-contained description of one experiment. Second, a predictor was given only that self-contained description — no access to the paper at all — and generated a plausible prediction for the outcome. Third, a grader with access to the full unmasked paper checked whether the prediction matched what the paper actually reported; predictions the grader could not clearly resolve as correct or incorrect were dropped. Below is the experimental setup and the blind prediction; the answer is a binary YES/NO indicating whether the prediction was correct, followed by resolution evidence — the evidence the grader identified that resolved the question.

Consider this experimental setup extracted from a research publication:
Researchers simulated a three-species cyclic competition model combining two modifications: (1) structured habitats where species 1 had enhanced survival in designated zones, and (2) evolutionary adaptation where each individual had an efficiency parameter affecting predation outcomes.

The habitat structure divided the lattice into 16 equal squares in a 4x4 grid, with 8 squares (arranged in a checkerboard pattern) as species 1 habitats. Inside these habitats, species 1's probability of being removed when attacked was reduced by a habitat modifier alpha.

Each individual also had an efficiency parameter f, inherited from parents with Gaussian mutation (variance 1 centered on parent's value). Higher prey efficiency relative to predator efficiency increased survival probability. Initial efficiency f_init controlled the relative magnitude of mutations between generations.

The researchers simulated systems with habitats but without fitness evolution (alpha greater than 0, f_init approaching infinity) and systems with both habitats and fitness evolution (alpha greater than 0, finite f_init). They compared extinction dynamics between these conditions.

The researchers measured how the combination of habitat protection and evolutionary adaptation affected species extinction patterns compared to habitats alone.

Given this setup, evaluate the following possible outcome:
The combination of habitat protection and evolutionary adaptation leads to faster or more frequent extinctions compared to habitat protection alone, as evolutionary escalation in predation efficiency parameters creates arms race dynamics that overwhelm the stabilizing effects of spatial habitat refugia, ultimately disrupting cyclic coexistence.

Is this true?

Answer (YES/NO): NO